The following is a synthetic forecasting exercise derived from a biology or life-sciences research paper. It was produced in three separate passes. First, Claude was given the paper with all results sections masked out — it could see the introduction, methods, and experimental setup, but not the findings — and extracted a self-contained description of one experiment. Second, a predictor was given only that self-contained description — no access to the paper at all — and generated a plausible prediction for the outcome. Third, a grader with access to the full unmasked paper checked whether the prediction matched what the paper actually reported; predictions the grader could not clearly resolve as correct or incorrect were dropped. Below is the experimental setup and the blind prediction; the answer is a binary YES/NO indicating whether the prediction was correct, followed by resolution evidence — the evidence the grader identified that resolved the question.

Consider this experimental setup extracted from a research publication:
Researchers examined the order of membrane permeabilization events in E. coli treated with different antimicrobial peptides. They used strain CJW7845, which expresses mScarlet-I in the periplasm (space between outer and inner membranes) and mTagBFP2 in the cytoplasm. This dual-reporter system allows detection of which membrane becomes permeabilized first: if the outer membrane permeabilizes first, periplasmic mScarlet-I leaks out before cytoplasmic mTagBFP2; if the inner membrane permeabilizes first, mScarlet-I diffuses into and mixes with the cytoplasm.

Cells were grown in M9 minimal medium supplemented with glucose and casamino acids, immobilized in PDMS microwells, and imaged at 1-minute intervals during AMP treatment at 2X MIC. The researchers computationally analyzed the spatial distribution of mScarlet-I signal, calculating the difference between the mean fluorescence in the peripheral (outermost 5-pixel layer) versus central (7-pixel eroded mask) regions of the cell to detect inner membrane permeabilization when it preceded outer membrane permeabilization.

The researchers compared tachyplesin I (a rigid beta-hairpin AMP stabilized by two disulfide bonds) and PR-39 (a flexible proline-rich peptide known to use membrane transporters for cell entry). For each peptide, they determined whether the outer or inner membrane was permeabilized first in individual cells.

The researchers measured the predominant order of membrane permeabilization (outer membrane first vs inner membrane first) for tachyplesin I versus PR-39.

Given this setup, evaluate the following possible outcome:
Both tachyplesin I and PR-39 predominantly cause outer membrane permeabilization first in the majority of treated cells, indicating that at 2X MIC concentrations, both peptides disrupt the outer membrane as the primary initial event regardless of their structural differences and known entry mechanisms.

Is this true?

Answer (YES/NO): NO